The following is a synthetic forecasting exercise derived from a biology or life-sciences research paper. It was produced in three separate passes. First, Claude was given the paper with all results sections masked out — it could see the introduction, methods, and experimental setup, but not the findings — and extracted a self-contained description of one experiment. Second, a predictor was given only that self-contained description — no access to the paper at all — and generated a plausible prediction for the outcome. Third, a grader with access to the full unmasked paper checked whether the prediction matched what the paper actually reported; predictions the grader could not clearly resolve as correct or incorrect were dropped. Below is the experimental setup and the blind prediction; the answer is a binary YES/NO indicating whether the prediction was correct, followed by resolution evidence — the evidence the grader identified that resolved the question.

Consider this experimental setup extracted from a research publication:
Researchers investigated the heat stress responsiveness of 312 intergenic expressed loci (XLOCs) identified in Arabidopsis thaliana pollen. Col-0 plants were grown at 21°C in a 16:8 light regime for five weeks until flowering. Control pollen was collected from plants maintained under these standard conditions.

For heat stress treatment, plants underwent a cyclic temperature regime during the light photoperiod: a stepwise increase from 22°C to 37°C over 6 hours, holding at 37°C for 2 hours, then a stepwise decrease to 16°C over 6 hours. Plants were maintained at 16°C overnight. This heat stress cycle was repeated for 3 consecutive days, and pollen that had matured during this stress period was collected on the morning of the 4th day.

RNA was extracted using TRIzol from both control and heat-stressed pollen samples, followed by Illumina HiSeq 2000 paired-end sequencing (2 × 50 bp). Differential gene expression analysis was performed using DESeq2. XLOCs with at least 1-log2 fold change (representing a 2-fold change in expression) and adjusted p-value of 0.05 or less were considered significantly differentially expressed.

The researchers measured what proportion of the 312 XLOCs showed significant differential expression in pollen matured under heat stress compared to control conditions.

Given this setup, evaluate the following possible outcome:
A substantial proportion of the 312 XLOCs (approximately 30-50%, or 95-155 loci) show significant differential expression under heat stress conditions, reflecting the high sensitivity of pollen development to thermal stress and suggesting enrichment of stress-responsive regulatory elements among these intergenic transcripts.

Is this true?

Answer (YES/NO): NO